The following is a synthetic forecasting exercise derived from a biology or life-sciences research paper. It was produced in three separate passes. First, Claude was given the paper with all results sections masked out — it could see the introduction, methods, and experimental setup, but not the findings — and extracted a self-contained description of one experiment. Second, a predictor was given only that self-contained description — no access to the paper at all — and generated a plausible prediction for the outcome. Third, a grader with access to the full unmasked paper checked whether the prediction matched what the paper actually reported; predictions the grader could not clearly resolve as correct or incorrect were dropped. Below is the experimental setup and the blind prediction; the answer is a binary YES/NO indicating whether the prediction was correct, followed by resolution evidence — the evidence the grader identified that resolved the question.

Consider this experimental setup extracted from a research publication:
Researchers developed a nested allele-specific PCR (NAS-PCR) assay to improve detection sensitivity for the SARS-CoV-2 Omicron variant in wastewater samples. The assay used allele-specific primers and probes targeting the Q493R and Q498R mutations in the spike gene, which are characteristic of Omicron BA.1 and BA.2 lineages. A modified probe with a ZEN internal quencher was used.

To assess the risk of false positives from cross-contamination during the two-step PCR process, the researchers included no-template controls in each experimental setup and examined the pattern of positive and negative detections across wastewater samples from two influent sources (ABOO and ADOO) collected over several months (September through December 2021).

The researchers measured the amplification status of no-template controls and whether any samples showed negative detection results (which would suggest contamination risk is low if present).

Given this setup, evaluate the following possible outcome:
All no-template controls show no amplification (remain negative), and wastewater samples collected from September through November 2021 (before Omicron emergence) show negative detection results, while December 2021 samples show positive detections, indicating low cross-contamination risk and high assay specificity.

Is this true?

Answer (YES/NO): NO